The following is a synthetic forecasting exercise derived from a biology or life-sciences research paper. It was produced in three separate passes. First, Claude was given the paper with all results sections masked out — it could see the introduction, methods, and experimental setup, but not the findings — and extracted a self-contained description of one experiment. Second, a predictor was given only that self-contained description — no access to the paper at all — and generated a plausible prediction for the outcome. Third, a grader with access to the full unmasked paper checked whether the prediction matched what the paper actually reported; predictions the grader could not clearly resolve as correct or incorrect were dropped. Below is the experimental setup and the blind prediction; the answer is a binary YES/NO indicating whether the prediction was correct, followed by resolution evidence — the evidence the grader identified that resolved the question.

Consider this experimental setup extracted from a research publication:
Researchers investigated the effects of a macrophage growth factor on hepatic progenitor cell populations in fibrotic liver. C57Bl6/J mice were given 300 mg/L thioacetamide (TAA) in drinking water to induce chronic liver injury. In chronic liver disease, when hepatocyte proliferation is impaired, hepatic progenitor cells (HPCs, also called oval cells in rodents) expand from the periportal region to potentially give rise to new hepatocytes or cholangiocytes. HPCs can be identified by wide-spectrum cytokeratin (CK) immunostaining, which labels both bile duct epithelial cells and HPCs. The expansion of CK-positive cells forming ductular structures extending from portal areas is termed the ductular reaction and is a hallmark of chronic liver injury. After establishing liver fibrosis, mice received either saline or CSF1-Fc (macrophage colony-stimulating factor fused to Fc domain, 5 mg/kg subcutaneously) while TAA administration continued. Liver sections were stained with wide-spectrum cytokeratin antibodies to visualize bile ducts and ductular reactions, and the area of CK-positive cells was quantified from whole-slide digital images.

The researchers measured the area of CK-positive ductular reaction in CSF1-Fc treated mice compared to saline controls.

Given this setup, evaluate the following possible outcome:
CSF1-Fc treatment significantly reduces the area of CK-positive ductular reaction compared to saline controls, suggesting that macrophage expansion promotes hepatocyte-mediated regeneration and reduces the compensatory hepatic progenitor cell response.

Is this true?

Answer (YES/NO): NO